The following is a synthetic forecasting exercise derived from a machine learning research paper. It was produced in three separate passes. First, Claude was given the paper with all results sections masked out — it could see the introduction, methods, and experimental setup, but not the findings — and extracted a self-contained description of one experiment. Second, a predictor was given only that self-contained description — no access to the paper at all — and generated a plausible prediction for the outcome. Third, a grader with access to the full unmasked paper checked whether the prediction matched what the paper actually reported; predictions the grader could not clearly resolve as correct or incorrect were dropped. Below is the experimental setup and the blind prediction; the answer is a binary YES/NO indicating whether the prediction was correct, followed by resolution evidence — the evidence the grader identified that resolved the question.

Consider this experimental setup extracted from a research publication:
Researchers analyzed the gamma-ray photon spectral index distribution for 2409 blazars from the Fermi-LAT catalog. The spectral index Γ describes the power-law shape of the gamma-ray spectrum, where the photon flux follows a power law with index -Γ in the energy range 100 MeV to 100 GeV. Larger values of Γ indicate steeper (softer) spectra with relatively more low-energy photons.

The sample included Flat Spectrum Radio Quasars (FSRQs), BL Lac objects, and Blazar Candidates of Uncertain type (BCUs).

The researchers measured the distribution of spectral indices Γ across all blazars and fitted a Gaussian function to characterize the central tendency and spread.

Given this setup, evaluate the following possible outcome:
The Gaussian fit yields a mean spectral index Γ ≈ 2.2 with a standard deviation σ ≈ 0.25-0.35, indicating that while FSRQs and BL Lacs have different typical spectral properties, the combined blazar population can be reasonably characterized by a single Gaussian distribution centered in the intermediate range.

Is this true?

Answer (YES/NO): YES